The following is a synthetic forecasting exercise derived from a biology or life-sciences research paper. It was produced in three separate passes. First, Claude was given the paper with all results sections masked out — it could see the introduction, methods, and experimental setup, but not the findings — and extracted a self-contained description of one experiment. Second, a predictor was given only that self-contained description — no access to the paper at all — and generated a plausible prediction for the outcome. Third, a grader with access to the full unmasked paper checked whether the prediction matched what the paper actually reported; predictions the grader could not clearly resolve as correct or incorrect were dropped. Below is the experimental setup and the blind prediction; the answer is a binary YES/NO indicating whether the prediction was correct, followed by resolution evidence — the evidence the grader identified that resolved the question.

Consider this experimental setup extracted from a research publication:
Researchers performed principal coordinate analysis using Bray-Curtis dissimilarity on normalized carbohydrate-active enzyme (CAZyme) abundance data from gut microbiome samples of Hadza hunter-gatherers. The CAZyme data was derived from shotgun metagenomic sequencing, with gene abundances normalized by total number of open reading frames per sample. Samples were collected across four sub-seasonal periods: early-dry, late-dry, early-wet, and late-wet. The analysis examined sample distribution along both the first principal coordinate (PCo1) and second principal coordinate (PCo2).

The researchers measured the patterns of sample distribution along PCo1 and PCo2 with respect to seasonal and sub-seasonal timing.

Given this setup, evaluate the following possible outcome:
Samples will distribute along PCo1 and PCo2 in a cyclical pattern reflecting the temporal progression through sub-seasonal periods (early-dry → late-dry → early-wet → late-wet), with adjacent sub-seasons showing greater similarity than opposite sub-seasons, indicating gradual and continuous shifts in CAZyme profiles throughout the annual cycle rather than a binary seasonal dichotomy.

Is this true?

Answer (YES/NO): NO